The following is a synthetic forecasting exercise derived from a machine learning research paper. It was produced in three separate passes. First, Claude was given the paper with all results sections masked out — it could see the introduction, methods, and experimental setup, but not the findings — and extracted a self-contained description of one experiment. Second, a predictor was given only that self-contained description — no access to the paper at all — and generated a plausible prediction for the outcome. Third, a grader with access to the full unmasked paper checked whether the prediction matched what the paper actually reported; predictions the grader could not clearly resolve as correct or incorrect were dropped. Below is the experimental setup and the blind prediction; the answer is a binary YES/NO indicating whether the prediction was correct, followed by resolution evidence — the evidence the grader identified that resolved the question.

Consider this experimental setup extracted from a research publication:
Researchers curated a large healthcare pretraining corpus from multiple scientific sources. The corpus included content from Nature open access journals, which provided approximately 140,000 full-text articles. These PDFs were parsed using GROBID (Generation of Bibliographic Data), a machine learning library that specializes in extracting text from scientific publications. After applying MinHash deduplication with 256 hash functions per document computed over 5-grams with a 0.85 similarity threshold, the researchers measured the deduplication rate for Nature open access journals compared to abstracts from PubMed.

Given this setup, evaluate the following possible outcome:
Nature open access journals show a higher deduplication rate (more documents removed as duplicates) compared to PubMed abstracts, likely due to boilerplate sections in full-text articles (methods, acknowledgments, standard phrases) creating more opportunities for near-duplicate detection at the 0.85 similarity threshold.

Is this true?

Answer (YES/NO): YES